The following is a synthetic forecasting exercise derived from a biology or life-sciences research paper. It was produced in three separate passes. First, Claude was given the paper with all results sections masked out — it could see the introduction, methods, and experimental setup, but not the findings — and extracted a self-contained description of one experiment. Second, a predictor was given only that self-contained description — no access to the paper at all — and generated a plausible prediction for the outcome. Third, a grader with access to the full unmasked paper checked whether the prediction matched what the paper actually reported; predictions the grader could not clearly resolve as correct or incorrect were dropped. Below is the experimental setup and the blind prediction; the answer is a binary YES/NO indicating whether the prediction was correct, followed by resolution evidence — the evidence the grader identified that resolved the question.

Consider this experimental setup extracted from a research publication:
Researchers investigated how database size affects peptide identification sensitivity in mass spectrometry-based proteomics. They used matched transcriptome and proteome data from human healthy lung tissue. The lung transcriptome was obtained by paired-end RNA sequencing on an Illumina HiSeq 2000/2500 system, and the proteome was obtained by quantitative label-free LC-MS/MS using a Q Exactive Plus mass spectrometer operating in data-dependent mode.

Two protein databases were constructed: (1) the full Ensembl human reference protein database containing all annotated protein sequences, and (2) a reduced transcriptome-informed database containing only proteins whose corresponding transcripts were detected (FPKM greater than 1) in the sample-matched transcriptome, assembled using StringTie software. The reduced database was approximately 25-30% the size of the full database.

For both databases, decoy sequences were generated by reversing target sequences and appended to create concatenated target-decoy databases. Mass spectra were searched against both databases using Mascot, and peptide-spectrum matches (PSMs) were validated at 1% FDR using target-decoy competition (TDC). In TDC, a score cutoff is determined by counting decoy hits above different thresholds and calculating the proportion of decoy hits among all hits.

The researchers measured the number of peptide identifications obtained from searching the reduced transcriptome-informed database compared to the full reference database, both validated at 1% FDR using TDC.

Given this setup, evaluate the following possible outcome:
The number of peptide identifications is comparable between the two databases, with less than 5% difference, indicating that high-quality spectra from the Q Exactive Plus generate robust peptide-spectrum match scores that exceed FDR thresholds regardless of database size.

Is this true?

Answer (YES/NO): NO